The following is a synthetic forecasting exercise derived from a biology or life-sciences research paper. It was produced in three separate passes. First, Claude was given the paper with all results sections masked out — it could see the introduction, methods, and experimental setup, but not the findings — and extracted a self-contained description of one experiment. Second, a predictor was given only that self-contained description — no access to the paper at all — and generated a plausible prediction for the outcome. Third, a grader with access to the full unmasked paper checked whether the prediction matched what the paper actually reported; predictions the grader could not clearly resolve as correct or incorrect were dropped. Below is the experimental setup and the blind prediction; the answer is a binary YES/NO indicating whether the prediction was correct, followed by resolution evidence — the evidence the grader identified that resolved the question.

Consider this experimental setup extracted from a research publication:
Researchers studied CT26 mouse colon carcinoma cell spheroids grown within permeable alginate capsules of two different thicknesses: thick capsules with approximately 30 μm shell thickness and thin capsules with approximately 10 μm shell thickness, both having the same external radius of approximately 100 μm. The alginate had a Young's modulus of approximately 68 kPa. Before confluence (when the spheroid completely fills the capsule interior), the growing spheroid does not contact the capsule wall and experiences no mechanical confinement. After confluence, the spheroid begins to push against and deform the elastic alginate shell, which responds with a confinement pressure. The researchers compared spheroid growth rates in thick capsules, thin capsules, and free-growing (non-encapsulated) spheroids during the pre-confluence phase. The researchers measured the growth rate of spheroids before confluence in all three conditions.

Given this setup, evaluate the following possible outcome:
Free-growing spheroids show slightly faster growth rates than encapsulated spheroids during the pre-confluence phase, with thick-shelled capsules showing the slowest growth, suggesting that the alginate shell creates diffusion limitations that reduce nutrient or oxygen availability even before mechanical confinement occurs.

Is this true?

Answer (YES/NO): NO